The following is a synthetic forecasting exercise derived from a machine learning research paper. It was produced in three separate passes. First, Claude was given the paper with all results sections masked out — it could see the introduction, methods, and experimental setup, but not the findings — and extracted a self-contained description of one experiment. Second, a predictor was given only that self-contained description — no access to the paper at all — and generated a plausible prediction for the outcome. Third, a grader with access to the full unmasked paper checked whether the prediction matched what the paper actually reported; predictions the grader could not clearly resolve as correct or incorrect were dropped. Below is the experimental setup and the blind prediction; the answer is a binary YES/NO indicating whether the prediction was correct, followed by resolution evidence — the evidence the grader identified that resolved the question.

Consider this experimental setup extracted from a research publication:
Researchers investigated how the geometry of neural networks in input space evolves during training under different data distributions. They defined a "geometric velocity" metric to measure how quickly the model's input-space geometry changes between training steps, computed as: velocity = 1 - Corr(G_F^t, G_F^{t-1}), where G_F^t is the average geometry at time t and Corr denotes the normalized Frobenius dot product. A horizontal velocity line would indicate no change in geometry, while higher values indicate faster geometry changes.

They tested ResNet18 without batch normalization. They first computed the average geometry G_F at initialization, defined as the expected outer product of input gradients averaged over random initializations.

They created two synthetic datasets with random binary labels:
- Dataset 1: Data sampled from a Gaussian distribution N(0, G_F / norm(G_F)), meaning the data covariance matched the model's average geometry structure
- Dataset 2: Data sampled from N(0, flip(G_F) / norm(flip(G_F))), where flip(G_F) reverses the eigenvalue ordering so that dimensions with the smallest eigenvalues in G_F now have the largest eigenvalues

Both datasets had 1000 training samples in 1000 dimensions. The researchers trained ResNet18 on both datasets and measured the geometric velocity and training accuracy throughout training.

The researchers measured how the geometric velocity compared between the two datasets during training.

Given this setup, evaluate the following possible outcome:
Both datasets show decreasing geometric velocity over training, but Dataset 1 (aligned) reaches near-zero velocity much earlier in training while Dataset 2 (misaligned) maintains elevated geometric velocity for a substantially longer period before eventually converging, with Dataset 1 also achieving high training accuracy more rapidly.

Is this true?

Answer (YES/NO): NO